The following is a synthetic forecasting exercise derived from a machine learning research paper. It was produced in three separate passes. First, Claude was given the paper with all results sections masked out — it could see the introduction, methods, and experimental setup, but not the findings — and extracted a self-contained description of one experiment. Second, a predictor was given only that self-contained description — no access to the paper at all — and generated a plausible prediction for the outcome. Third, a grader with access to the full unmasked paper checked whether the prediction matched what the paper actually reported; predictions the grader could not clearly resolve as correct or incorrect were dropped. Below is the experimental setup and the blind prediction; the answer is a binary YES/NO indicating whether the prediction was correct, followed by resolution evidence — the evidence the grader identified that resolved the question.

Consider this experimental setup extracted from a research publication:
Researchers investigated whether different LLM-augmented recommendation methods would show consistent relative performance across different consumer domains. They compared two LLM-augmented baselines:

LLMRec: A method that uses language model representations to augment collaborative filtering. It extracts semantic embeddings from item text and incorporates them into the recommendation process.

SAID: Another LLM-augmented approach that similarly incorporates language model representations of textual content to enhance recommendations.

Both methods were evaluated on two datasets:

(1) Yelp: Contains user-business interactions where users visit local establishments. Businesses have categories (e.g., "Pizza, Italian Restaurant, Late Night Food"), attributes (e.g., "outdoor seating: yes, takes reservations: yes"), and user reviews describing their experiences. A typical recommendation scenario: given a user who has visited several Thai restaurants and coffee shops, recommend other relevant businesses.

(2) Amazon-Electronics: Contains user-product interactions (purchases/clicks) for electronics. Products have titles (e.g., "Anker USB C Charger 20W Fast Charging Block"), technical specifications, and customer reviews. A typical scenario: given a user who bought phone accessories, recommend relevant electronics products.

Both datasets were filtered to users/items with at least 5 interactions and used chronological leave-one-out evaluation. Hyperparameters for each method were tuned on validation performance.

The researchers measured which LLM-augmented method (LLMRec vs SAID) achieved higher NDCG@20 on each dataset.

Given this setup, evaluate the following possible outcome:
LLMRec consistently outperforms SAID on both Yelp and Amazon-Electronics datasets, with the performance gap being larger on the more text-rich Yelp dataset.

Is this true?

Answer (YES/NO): NO